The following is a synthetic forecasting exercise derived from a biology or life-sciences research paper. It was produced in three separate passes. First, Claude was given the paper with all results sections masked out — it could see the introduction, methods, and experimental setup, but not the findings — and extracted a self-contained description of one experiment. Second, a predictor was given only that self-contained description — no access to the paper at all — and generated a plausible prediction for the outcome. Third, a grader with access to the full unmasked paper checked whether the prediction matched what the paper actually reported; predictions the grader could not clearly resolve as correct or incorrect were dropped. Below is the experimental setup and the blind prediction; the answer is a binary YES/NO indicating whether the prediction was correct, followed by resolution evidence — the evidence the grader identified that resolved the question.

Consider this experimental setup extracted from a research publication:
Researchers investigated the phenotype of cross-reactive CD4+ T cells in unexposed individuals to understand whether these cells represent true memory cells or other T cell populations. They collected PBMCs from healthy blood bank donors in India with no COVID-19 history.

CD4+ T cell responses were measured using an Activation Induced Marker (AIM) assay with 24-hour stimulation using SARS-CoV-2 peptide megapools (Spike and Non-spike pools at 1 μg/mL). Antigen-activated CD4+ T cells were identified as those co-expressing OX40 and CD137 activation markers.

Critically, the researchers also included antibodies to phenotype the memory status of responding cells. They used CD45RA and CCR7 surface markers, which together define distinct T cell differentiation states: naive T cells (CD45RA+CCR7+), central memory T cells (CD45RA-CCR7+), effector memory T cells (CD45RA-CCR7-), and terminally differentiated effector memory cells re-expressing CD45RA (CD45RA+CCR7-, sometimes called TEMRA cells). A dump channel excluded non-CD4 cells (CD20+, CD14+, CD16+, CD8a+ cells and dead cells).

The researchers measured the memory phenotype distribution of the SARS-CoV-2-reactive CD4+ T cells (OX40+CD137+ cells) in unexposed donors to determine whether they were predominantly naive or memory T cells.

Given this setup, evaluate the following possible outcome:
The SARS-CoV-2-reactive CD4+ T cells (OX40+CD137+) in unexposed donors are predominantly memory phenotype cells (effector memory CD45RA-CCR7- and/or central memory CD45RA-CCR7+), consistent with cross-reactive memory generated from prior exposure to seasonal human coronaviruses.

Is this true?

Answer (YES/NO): YES